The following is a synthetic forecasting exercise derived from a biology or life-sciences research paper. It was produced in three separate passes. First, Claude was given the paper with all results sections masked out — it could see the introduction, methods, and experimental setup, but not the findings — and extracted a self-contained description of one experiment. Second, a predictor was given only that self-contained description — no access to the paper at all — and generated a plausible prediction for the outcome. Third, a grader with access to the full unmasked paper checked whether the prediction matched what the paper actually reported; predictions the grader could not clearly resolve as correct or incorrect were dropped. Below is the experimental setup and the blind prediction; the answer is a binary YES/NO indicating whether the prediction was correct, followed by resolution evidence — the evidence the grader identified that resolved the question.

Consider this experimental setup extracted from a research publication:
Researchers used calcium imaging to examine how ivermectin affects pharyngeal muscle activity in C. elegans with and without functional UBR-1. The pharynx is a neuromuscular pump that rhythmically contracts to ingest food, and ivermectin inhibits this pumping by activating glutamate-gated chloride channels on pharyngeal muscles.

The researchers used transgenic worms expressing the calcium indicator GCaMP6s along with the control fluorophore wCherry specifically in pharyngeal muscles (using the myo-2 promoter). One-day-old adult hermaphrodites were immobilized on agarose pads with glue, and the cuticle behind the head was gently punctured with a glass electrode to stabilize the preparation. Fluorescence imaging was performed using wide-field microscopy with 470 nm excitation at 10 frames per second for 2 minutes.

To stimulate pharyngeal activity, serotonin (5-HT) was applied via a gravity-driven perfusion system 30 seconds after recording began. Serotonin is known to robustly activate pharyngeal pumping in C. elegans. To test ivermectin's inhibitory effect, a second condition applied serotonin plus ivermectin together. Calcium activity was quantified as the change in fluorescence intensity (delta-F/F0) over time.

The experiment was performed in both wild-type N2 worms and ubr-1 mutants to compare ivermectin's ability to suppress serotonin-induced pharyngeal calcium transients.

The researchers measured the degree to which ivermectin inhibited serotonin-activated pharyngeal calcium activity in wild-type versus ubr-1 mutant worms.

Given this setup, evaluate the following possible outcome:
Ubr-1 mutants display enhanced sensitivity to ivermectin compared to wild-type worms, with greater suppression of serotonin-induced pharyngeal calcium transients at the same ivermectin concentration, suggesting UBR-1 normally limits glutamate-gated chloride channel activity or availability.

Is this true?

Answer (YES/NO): NO